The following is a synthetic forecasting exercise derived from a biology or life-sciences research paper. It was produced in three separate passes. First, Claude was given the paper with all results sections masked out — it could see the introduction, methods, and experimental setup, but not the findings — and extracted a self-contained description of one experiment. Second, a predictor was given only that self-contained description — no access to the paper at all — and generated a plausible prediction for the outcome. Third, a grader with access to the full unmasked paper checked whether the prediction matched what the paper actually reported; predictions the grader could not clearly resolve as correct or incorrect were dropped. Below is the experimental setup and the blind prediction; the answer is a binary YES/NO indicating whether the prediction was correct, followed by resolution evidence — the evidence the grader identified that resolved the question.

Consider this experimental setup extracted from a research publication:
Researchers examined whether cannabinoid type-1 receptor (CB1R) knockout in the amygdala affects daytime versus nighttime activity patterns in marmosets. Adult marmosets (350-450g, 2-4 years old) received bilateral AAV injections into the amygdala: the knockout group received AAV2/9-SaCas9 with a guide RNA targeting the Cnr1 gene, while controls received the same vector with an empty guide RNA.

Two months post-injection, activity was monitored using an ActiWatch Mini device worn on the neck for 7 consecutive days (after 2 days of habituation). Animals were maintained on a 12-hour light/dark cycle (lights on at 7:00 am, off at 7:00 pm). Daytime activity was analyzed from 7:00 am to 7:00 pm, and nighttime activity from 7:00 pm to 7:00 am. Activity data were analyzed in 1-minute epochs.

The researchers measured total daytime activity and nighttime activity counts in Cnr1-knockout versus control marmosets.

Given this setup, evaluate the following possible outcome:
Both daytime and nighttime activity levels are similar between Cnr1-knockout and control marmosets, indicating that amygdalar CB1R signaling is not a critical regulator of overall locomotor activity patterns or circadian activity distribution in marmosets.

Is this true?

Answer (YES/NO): NO